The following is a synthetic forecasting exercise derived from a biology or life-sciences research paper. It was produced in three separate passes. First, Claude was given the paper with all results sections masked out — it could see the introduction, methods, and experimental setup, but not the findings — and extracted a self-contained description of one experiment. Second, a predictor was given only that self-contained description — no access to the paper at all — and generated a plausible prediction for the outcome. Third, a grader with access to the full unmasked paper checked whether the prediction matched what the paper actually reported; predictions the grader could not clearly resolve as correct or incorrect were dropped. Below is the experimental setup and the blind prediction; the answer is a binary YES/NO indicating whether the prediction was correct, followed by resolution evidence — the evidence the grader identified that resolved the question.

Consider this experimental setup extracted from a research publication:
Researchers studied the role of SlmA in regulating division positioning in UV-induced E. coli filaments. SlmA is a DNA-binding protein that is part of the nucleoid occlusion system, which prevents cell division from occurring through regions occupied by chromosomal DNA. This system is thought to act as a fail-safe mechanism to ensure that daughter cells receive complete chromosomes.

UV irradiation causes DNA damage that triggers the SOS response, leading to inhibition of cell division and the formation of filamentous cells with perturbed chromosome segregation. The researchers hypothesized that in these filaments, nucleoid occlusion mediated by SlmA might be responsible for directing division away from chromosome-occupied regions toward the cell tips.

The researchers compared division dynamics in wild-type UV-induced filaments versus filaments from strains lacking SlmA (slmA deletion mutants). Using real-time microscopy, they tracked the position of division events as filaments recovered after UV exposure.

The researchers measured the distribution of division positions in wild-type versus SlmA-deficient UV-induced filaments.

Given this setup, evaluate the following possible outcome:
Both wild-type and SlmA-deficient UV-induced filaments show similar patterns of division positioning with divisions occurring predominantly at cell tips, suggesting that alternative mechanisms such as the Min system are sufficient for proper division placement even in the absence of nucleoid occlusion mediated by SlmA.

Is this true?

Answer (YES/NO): YES